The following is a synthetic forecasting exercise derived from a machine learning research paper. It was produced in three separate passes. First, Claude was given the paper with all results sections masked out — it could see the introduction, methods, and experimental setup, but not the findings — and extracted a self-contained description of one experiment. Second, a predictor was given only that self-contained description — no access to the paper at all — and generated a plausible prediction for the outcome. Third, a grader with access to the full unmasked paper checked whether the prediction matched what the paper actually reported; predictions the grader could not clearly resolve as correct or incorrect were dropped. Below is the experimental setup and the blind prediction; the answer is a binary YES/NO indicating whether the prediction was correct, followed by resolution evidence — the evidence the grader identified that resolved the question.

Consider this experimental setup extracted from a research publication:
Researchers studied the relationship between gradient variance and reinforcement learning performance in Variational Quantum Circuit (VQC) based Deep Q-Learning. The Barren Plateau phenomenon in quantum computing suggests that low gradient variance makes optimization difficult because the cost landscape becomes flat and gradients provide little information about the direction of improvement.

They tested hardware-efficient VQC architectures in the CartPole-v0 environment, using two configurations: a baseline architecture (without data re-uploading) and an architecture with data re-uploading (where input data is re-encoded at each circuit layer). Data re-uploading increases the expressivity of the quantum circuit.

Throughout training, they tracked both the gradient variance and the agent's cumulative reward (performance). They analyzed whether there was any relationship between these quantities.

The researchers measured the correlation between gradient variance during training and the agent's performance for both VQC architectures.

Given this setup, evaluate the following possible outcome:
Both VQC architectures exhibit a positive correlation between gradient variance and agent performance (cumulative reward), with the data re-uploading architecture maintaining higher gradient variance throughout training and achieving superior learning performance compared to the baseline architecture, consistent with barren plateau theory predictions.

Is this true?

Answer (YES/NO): NO